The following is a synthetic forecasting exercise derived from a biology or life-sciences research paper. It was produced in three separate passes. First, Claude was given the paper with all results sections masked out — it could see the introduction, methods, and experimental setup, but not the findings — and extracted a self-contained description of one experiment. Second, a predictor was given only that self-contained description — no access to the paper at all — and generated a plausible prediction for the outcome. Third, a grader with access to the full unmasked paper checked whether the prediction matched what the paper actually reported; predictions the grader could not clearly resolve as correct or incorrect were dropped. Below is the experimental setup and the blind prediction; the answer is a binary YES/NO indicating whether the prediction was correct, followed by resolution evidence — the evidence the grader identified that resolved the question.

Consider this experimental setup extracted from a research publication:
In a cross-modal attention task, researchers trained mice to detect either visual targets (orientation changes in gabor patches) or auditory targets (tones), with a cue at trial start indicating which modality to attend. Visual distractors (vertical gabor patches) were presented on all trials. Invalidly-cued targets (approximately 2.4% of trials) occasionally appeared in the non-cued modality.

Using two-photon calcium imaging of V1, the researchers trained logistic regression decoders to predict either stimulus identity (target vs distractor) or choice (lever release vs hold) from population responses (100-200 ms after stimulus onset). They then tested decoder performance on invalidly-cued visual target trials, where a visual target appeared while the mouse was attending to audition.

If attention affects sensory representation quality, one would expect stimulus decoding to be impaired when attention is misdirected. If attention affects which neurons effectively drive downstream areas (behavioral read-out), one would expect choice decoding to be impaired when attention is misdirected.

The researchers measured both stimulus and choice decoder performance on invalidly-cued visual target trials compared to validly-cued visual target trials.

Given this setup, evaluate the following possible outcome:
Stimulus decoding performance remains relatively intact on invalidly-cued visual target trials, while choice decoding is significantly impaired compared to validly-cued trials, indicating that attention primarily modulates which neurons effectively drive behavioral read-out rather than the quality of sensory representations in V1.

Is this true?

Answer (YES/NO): YES